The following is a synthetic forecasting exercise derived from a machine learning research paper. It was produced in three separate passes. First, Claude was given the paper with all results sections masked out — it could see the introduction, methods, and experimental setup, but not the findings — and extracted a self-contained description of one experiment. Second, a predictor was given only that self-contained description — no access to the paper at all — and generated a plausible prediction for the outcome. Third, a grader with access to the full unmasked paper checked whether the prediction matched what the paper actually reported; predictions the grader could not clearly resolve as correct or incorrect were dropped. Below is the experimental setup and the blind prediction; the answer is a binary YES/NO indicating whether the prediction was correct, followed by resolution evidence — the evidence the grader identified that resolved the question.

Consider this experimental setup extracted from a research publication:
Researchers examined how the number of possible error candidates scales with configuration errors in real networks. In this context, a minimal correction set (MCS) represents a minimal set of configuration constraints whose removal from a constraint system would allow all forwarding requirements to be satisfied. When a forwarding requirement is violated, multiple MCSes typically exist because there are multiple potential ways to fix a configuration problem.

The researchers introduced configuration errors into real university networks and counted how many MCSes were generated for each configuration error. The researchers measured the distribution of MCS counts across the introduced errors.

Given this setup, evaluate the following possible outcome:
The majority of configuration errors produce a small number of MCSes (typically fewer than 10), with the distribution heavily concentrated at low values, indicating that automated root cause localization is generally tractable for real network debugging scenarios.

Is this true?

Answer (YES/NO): NO